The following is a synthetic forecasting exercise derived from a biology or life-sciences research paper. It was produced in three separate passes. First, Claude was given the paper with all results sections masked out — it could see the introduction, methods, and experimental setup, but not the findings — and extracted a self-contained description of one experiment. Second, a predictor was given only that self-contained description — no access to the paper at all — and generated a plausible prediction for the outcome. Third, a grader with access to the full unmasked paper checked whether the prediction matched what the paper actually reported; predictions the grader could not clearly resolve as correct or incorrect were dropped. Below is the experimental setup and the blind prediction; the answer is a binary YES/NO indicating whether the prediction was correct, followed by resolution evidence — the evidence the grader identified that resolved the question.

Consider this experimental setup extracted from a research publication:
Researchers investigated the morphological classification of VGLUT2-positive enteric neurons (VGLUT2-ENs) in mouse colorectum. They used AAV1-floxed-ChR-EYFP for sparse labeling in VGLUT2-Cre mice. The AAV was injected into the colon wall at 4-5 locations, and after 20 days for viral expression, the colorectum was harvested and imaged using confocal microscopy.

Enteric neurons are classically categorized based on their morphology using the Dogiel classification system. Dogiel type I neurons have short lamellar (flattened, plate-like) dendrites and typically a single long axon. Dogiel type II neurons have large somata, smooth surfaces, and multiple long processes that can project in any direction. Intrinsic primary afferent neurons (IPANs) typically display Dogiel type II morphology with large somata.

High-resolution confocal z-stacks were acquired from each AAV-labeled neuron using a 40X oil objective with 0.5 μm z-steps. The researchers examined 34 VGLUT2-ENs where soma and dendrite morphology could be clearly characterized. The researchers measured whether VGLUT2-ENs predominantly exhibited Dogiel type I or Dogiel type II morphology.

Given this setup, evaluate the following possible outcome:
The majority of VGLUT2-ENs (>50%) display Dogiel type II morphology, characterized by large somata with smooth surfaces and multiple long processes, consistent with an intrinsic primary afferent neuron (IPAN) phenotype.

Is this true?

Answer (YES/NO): NO